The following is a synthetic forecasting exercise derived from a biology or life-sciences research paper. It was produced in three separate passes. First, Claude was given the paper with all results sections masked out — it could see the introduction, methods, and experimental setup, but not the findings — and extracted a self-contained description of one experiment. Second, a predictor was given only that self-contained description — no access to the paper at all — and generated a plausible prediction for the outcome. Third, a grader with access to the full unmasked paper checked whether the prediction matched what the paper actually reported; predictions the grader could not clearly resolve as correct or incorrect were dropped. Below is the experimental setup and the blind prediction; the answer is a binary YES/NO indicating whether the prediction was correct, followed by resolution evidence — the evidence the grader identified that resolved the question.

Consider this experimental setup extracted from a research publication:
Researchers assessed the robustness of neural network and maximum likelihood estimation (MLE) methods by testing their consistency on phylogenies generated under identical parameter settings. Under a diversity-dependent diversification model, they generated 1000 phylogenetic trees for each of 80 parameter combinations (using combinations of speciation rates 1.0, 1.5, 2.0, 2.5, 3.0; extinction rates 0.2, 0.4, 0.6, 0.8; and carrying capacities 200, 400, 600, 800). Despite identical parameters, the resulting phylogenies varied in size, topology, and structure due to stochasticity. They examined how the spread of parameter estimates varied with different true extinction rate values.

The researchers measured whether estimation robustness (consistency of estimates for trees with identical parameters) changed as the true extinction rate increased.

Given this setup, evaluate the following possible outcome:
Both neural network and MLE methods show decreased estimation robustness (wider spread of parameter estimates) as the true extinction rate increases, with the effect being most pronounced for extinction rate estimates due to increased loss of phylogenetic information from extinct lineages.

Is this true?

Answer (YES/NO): NO